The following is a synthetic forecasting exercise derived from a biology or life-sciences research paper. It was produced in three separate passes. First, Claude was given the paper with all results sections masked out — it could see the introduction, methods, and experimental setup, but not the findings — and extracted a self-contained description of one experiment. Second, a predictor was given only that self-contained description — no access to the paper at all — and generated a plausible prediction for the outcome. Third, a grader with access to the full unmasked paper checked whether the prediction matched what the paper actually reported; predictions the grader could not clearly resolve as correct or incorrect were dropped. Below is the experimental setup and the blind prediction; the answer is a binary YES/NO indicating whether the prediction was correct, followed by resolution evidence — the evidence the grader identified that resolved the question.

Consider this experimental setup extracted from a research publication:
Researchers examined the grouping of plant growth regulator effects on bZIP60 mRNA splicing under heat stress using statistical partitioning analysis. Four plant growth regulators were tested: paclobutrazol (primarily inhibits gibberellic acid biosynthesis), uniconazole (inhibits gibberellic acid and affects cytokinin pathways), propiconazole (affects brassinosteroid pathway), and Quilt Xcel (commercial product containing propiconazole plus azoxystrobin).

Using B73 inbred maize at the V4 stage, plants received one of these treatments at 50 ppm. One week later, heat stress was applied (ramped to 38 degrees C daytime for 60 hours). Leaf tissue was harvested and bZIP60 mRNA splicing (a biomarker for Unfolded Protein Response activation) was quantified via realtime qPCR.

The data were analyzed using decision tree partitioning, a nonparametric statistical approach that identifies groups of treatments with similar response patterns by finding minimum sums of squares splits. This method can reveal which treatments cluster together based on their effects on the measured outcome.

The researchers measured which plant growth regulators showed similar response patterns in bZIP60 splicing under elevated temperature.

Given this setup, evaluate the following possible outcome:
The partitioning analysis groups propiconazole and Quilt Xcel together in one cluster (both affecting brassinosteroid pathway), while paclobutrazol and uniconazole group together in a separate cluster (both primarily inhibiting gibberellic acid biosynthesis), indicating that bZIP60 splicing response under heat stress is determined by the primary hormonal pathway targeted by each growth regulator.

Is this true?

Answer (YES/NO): NO